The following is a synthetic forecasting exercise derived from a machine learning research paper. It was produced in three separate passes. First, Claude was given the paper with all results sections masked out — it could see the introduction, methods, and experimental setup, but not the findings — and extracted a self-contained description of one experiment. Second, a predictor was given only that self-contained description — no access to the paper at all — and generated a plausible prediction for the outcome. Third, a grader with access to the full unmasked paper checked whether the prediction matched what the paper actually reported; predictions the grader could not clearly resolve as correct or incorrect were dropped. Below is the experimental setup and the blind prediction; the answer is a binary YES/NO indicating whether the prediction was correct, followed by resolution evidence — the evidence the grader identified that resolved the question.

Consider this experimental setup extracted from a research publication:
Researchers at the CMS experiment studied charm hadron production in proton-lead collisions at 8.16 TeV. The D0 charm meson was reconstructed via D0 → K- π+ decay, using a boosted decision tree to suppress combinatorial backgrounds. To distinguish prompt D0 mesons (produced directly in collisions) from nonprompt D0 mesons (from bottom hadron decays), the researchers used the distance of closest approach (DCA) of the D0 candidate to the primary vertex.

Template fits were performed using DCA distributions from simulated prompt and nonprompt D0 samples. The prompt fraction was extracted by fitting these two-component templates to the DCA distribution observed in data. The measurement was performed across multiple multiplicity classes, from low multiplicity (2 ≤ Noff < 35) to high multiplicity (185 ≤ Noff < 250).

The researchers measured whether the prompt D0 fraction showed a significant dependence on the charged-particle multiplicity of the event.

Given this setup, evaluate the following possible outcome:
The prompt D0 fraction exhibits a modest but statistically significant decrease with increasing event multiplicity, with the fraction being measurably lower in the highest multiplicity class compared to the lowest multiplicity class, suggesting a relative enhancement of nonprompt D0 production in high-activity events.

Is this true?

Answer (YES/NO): NO